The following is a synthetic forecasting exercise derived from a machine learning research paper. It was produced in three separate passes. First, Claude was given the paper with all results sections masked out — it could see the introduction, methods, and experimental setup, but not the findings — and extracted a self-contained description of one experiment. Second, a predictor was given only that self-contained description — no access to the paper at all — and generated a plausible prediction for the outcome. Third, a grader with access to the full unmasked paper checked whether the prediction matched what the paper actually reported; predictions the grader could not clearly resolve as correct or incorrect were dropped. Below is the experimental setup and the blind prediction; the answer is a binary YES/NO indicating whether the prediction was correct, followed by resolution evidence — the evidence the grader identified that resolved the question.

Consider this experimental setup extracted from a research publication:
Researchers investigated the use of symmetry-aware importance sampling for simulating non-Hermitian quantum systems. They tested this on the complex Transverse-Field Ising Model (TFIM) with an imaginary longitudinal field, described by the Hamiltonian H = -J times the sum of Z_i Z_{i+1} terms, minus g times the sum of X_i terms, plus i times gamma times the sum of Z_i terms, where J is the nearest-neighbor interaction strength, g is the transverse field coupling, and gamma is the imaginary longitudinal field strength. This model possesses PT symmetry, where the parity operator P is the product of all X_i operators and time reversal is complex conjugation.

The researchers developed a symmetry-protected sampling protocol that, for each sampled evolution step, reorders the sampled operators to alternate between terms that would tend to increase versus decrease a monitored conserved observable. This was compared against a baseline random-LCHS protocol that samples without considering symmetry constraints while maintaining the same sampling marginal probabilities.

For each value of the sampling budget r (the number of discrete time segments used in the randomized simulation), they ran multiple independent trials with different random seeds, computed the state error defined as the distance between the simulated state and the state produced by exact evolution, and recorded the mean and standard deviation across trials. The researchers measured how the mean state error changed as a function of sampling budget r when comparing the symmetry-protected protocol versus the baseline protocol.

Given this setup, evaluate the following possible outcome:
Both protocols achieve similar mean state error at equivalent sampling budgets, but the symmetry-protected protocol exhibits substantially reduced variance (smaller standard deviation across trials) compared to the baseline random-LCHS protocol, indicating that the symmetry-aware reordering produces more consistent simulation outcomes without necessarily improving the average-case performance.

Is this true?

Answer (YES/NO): NO